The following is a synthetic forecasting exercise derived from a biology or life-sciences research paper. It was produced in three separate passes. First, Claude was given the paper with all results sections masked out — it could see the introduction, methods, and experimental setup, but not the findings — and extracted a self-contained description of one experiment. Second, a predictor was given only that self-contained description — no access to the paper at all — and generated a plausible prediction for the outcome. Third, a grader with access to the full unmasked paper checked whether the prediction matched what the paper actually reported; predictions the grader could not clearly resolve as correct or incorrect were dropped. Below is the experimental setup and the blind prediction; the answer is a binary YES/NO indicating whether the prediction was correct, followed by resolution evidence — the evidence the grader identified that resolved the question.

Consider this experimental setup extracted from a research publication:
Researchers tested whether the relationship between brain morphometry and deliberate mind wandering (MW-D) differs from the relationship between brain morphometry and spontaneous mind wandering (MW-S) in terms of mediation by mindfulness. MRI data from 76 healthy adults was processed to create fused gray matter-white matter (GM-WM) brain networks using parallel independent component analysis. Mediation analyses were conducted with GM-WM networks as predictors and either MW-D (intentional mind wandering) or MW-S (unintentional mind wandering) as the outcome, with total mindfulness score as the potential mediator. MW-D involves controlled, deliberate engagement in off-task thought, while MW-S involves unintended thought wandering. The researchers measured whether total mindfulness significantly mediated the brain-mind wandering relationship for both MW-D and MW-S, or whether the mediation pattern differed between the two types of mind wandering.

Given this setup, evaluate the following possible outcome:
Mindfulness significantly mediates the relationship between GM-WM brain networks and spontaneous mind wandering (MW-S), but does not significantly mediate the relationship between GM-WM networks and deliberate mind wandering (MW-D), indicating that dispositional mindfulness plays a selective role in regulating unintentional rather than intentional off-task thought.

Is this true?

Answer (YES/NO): NO